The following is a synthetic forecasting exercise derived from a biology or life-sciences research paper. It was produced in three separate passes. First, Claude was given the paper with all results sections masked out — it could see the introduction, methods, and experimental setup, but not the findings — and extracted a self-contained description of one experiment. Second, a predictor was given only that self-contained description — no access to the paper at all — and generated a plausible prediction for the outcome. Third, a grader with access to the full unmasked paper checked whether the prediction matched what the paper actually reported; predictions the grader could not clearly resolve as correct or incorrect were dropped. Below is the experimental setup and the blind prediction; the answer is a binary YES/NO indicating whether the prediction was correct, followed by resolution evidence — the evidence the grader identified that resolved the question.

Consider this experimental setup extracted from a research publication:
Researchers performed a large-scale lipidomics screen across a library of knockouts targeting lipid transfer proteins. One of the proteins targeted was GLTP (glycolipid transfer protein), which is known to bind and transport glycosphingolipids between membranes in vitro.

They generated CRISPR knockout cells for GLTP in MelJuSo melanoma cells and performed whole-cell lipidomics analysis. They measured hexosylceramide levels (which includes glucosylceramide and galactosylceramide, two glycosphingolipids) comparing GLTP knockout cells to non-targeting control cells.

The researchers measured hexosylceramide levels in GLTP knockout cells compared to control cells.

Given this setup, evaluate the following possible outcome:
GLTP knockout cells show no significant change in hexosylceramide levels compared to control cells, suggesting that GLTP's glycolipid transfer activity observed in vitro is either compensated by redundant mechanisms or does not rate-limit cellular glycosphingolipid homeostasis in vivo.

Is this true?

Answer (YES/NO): NO